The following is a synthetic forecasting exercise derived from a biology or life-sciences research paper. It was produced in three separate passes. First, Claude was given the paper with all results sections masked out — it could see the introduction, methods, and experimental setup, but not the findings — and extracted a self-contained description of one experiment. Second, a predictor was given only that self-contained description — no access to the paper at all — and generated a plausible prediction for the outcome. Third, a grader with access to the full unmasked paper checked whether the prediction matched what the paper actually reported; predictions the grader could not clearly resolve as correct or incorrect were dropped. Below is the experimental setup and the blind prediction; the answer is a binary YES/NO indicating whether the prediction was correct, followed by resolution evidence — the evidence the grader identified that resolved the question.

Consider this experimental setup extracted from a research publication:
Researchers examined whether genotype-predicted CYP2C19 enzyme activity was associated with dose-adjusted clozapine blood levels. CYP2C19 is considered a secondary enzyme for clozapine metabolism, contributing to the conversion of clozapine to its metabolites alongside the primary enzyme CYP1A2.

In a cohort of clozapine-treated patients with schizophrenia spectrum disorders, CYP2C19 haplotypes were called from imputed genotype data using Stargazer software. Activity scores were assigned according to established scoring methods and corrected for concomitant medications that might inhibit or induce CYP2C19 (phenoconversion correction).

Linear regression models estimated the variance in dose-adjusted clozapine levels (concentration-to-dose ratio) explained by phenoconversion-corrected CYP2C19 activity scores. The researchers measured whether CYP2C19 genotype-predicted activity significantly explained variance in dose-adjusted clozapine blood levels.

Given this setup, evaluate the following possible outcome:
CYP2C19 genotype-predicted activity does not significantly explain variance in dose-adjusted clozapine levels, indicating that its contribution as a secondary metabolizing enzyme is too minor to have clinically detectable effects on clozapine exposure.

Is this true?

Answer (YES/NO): YES